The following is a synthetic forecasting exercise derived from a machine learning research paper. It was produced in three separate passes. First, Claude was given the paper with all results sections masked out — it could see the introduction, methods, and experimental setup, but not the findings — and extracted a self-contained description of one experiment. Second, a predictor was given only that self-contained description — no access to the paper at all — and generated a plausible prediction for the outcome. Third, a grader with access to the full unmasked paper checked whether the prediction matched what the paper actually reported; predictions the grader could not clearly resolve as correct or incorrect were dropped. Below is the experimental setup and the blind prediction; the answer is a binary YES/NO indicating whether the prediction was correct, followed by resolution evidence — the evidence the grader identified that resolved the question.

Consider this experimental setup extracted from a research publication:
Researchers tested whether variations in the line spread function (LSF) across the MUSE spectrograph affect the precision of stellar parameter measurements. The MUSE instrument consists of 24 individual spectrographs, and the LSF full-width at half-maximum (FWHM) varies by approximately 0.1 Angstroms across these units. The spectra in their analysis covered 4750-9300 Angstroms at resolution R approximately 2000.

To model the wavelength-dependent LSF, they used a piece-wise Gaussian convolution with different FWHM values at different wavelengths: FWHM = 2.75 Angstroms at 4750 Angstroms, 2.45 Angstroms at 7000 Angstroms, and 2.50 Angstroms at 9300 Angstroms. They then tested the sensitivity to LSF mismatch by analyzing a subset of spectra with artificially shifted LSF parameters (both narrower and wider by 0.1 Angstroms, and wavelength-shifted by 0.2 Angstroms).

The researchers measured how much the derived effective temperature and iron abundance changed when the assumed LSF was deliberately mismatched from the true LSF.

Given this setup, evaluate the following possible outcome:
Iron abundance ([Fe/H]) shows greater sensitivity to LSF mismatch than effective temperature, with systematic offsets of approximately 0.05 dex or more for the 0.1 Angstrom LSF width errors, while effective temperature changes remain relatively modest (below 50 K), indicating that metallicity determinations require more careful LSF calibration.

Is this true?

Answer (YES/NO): NO